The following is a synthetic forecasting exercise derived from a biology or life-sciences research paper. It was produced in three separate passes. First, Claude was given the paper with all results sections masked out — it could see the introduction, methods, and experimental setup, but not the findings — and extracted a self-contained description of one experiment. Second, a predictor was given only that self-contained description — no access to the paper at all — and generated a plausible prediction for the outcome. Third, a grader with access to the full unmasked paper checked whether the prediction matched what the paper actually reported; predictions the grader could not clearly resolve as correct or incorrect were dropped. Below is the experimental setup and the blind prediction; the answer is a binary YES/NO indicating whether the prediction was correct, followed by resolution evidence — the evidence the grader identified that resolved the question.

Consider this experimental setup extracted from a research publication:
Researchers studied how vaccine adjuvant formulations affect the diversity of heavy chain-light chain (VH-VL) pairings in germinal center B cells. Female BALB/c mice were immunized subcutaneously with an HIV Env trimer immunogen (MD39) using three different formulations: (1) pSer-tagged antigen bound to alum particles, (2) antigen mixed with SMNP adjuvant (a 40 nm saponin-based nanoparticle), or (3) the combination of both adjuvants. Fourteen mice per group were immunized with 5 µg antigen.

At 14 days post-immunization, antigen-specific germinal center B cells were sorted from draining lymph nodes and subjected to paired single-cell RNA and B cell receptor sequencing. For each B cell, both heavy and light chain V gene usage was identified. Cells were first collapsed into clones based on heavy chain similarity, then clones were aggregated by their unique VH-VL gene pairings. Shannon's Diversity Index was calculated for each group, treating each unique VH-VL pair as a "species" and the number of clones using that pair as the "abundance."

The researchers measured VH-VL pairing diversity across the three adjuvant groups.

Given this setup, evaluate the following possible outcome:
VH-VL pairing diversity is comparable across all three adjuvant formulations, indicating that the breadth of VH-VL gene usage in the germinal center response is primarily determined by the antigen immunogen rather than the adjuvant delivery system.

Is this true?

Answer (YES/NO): NO